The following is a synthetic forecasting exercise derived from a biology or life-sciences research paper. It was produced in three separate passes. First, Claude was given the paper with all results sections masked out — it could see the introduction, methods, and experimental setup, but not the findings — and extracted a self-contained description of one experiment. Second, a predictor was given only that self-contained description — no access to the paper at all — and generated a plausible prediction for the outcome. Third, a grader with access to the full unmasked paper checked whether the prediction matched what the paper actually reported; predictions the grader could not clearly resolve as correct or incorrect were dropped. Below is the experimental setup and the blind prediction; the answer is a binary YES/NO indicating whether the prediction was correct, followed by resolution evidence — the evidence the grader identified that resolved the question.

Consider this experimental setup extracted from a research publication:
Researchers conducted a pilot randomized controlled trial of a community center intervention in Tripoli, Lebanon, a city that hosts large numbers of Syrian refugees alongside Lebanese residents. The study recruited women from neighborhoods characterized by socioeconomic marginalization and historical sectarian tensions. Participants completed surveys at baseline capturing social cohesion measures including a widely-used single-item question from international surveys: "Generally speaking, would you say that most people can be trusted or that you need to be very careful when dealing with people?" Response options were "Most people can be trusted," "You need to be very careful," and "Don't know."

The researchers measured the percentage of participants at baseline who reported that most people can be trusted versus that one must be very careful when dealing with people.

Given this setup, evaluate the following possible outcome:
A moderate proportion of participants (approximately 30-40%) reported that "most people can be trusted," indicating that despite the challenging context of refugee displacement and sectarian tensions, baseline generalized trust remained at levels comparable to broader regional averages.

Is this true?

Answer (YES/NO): NO